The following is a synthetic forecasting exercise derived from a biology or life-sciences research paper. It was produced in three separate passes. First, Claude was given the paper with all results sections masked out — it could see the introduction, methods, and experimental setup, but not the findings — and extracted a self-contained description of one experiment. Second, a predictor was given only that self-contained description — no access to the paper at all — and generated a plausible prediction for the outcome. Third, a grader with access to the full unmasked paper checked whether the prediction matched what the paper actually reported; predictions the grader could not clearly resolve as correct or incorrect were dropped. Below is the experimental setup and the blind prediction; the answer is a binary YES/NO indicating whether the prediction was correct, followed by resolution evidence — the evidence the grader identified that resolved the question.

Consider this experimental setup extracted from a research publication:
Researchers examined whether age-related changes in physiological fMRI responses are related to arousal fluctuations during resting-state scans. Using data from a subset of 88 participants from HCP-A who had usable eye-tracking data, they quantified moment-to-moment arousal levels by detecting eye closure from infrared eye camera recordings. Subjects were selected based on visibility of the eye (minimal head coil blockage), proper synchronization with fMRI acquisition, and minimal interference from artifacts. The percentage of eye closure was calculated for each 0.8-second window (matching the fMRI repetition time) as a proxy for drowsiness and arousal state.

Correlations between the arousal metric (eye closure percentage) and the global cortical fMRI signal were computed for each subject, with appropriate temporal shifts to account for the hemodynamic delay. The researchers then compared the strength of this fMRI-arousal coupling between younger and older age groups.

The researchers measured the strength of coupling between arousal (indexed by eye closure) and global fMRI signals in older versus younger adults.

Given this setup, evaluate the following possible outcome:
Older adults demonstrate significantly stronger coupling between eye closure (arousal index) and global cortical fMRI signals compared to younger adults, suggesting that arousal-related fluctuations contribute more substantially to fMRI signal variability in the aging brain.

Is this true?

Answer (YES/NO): NO